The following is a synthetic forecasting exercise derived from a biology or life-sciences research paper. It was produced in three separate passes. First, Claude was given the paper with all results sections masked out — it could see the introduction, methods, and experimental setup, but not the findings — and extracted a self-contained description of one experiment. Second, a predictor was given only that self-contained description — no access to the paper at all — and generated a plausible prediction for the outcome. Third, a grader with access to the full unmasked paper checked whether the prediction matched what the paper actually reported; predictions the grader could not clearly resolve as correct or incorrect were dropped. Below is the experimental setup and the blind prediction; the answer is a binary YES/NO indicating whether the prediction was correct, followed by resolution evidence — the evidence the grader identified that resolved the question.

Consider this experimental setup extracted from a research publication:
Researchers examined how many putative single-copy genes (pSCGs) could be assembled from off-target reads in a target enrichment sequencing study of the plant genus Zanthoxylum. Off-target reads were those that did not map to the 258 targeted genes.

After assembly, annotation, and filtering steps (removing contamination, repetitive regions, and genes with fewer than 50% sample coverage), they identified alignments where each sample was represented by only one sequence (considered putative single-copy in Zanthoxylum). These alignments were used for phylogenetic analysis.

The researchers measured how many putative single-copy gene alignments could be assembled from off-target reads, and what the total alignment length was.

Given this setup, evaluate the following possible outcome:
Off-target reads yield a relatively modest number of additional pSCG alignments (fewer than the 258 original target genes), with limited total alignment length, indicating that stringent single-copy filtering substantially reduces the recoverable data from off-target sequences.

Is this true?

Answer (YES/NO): YES